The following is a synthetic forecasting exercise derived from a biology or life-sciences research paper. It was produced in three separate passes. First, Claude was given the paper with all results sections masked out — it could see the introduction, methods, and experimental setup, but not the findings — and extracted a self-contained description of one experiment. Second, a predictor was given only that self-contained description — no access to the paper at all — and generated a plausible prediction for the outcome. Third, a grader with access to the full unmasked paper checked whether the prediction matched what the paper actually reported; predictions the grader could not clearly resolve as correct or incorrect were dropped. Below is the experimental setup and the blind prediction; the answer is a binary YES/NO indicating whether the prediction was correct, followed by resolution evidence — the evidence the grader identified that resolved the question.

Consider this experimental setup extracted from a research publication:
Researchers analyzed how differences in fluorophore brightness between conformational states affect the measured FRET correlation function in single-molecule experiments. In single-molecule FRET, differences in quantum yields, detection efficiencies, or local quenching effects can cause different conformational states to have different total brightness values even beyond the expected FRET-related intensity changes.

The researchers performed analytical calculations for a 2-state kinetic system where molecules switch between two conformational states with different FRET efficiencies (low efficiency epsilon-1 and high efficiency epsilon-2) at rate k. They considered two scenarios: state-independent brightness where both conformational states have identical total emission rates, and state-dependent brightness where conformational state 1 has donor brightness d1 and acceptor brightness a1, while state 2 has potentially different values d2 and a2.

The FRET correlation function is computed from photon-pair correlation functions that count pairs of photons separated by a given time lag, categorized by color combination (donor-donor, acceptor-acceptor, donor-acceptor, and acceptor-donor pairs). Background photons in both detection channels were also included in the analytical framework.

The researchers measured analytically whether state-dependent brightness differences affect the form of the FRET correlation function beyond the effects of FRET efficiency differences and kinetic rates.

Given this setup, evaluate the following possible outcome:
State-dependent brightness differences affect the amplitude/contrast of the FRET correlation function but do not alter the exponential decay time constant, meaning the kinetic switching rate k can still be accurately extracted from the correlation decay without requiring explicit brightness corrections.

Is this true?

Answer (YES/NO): NO